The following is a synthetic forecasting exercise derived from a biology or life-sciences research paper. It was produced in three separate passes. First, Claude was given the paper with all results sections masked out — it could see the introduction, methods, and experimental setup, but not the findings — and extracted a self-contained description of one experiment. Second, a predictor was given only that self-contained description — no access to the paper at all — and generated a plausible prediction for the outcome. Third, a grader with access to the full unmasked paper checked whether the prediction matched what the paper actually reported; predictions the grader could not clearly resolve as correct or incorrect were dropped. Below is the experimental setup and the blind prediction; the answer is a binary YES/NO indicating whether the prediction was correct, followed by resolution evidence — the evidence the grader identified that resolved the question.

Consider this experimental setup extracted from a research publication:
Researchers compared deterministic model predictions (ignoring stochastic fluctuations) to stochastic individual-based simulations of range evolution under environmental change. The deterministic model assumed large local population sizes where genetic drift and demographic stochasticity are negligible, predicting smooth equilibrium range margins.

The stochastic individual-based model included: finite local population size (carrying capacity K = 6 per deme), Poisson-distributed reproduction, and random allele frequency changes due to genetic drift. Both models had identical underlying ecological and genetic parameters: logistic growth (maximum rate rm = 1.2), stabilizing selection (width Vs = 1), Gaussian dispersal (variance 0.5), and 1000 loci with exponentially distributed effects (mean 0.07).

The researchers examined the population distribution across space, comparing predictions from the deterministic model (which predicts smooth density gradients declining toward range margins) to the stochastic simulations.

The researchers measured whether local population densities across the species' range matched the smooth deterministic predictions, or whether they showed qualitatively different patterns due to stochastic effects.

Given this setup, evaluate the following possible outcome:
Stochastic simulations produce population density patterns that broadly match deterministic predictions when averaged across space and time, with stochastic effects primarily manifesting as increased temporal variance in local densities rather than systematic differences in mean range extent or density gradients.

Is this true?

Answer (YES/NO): NO